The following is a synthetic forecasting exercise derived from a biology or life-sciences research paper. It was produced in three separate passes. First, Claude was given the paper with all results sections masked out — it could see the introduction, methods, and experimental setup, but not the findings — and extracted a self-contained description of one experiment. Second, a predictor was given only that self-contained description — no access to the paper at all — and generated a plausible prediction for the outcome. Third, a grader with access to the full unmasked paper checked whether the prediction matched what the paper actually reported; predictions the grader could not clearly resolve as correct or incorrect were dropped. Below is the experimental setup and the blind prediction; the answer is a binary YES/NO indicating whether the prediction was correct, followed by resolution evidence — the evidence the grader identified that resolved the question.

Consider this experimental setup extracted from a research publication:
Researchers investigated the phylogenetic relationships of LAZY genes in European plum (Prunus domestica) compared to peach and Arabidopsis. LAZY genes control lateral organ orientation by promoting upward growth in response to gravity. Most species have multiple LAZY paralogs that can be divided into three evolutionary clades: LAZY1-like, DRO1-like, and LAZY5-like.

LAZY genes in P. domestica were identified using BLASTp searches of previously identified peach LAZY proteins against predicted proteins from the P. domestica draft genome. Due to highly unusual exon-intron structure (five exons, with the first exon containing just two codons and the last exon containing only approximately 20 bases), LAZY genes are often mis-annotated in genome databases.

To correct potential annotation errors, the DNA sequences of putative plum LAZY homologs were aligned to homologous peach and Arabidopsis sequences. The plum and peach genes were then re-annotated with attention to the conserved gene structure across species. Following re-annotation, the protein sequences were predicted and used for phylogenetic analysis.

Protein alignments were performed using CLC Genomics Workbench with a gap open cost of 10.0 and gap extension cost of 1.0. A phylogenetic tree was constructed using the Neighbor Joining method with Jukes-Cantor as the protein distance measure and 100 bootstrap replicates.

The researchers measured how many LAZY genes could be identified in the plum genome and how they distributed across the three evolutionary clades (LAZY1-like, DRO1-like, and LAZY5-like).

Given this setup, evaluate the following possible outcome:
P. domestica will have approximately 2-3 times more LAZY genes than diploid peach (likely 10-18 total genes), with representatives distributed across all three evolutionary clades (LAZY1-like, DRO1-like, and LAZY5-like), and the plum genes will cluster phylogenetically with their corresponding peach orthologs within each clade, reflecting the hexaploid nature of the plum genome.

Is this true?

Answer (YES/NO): NO